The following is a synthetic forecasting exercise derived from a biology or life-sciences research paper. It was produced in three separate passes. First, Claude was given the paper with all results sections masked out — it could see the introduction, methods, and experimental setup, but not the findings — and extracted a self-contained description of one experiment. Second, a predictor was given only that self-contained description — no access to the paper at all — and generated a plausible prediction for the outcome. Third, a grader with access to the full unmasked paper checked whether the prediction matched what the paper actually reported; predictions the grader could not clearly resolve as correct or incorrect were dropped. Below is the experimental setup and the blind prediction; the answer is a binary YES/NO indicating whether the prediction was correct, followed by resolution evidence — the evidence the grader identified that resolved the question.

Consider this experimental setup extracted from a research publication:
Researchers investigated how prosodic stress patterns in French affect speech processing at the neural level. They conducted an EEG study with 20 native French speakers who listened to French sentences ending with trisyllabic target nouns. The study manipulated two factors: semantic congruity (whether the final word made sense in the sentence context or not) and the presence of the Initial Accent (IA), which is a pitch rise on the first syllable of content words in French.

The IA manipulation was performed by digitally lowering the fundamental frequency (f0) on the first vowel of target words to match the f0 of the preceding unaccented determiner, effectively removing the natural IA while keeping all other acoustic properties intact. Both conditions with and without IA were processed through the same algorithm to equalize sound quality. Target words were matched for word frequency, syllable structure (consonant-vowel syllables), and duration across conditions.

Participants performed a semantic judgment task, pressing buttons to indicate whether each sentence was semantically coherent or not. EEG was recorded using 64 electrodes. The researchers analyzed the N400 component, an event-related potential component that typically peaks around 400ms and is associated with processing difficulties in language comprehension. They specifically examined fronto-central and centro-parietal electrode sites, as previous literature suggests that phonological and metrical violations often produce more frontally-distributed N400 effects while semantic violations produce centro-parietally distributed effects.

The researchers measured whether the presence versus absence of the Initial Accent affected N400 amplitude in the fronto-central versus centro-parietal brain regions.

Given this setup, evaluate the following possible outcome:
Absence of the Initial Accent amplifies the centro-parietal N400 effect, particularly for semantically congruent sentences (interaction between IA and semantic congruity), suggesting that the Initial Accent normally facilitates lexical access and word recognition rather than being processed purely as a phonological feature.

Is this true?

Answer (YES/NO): NO